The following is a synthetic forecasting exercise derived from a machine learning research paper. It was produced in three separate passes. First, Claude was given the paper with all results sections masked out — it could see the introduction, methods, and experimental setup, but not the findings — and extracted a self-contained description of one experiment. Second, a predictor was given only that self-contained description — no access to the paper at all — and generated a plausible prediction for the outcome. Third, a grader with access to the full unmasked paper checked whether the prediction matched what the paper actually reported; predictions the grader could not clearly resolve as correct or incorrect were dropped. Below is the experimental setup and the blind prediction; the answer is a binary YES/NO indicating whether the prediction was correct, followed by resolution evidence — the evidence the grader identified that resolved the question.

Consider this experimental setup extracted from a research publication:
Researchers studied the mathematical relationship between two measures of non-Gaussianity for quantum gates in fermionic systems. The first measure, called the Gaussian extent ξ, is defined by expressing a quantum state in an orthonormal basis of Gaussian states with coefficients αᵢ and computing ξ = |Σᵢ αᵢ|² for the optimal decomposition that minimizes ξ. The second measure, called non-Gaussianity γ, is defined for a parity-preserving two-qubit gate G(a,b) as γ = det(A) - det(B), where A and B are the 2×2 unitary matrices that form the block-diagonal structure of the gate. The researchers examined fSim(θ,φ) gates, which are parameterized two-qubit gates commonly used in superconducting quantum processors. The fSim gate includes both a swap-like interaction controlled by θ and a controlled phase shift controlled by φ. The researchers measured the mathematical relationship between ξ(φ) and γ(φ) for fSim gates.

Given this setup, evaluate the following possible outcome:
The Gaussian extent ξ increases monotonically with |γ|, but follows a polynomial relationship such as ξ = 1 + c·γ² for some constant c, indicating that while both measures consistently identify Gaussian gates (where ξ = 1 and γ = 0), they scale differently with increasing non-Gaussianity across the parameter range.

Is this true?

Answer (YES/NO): NO